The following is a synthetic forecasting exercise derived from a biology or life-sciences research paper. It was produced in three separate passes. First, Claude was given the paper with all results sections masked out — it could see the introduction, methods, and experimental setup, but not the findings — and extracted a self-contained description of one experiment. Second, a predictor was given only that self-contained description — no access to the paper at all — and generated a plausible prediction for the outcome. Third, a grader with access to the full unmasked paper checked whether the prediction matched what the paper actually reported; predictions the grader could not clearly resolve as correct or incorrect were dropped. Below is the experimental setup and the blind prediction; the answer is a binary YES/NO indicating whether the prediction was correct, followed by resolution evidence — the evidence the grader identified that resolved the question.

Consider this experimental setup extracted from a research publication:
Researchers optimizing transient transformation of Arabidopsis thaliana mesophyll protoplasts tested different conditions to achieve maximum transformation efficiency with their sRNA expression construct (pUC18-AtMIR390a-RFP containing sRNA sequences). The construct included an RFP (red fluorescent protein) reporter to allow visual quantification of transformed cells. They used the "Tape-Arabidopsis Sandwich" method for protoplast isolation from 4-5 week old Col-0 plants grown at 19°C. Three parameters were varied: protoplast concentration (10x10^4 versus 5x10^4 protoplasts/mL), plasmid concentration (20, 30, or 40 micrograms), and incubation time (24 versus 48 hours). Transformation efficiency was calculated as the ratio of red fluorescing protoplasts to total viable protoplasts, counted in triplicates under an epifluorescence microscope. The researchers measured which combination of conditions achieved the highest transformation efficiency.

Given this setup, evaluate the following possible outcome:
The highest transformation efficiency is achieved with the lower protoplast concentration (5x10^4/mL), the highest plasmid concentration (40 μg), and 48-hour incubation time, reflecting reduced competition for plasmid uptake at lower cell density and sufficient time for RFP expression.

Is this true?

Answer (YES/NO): NO